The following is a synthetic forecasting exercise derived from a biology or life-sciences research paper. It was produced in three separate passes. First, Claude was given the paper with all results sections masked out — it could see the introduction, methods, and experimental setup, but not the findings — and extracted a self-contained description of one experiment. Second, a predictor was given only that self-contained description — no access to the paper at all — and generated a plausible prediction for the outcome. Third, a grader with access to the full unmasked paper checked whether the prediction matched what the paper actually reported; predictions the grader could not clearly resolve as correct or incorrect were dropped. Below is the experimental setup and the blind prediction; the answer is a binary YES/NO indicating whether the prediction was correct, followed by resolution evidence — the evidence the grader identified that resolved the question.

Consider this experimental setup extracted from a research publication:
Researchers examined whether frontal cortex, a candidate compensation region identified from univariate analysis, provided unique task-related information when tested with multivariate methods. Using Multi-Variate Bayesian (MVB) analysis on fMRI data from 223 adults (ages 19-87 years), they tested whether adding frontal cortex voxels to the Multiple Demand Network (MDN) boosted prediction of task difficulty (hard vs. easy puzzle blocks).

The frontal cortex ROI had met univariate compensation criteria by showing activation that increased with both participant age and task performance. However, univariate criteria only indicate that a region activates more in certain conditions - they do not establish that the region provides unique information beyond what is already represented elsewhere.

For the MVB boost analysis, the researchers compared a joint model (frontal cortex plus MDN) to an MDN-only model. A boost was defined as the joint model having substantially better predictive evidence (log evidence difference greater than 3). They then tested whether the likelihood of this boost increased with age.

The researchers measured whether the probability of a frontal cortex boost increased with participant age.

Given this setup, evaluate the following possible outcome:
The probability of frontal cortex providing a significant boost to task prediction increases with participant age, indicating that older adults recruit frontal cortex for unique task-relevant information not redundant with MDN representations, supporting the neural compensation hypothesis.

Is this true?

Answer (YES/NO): NO